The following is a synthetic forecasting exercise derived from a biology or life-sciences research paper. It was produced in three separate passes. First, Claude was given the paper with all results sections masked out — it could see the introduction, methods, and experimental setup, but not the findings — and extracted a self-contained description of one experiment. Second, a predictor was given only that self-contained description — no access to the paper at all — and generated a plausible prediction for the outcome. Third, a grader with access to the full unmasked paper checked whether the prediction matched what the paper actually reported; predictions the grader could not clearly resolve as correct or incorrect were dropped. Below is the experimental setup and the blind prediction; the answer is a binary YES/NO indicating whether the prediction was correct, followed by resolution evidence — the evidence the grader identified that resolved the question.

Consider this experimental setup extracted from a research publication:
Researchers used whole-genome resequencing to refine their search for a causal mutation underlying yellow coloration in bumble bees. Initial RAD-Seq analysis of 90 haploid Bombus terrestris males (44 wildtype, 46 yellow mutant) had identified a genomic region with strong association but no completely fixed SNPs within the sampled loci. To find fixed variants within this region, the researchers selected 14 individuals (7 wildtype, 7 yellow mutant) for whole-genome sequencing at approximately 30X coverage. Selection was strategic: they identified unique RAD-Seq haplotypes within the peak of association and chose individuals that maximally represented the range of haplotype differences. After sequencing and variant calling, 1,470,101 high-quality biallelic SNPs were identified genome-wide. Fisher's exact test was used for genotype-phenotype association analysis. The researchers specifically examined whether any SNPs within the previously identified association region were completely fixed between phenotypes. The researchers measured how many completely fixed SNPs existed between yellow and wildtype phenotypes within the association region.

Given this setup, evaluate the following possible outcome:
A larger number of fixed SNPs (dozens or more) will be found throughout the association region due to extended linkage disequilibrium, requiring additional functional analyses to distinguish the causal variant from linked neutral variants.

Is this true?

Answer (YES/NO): NO